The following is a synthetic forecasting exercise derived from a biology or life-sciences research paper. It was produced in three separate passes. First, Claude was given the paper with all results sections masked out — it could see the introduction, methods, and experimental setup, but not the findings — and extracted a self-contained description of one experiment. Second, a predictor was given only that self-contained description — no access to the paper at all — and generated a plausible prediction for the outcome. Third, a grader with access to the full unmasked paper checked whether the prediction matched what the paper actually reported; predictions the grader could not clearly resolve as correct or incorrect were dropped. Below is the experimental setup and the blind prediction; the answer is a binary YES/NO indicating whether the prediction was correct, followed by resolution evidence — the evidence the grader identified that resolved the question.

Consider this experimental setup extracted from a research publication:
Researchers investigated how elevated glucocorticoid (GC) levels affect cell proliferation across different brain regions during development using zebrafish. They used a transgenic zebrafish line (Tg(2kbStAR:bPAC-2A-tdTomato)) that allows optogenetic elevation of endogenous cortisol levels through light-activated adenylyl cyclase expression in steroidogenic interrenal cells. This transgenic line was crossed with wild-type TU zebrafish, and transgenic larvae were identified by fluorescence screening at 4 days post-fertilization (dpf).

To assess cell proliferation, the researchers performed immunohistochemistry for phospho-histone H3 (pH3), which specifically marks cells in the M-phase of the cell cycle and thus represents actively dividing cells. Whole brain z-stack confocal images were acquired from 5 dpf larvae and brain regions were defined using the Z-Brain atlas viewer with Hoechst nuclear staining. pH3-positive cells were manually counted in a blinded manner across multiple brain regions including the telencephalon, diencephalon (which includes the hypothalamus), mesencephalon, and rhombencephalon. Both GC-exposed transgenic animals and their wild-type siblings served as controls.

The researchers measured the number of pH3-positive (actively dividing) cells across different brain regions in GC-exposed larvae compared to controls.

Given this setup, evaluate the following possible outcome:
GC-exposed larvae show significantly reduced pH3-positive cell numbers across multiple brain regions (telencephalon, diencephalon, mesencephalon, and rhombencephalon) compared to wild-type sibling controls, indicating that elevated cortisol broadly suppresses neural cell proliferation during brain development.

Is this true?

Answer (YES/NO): NO